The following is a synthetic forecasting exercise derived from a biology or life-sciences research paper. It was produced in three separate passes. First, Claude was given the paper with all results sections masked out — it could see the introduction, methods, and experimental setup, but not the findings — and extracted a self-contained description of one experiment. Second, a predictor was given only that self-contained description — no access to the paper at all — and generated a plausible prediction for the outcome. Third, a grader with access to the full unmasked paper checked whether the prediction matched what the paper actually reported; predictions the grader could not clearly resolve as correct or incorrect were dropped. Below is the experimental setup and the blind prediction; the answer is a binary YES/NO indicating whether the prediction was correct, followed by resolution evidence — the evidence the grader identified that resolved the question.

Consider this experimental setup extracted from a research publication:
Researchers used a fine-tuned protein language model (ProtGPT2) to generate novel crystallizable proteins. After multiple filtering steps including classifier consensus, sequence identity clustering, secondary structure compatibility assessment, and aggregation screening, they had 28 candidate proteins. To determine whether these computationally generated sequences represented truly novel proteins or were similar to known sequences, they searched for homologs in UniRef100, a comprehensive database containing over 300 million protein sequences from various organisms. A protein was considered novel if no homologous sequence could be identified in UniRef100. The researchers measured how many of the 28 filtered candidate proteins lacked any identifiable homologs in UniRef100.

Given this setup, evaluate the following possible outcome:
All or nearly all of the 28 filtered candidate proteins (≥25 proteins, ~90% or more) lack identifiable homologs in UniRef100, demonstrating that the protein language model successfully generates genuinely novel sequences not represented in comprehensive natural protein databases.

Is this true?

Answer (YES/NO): NO